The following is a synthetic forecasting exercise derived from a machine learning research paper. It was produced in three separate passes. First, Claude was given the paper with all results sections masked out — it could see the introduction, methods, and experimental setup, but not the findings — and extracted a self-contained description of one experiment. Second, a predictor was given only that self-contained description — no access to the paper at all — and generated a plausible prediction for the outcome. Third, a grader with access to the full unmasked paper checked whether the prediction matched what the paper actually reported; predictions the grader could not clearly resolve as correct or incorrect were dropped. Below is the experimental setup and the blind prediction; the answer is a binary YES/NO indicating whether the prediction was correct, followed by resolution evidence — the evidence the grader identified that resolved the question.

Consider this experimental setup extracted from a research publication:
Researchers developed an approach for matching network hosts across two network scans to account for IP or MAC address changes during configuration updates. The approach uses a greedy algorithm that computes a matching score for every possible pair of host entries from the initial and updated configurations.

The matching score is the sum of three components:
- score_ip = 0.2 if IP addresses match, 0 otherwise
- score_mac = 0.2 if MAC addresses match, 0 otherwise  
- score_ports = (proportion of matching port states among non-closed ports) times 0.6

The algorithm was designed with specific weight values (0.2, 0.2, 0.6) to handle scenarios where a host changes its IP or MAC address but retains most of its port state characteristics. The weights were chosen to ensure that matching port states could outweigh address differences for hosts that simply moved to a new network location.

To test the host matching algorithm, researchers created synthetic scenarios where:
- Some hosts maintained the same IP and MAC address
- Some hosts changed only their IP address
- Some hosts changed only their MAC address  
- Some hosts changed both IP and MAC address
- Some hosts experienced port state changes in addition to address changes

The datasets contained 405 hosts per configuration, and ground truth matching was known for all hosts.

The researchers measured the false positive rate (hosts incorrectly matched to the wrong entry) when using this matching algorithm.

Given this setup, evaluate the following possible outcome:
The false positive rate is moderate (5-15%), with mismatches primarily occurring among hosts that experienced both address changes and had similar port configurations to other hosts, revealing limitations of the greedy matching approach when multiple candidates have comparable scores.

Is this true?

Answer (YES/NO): NO